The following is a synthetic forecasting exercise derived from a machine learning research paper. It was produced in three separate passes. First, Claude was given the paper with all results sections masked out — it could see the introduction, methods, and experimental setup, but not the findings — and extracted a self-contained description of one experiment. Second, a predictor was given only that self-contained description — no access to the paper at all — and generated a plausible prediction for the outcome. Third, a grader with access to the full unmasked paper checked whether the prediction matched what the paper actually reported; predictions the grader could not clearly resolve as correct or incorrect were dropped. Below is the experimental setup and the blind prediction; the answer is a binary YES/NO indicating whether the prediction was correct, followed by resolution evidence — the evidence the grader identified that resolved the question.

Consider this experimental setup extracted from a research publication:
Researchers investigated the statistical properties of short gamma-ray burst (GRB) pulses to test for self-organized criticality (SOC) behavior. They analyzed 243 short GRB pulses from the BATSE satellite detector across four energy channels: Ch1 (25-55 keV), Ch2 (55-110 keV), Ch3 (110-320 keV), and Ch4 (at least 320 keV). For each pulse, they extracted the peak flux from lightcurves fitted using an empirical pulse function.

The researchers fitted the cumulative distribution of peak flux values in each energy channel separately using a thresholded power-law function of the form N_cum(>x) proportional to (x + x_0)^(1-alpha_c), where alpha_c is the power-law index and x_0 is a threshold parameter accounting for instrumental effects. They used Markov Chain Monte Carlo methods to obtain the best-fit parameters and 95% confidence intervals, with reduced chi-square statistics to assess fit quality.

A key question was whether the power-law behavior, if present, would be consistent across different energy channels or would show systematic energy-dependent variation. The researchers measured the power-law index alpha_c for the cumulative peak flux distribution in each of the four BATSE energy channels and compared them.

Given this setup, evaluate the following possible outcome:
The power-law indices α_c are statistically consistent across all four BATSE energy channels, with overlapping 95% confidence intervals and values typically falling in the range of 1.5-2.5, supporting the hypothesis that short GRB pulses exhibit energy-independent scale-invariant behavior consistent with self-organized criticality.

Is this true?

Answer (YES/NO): YES